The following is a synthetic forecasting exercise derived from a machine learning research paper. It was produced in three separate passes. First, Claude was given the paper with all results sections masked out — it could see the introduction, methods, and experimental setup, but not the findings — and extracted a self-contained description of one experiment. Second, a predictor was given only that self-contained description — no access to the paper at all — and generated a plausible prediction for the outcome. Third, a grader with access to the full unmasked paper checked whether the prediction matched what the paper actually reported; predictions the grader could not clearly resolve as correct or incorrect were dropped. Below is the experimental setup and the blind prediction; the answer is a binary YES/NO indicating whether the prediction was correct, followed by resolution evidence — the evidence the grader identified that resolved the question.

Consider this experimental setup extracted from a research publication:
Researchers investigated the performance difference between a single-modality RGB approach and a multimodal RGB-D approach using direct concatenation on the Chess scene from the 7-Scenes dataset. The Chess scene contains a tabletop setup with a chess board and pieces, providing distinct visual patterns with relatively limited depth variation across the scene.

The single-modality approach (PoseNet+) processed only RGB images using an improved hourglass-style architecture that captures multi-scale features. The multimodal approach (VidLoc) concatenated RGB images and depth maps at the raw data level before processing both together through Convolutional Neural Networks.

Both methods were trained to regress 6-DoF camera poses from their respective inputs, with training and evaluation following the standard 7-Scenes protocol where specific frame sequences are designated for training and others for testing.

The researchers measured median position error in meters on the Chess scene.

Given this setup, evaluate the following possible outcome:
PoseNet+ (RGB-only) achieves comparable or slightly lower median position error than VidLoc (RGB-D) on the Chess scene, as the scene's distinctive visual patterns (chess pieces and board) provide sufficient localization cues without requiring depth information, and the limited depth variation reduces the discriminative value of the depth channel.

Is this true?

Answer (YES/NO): YES